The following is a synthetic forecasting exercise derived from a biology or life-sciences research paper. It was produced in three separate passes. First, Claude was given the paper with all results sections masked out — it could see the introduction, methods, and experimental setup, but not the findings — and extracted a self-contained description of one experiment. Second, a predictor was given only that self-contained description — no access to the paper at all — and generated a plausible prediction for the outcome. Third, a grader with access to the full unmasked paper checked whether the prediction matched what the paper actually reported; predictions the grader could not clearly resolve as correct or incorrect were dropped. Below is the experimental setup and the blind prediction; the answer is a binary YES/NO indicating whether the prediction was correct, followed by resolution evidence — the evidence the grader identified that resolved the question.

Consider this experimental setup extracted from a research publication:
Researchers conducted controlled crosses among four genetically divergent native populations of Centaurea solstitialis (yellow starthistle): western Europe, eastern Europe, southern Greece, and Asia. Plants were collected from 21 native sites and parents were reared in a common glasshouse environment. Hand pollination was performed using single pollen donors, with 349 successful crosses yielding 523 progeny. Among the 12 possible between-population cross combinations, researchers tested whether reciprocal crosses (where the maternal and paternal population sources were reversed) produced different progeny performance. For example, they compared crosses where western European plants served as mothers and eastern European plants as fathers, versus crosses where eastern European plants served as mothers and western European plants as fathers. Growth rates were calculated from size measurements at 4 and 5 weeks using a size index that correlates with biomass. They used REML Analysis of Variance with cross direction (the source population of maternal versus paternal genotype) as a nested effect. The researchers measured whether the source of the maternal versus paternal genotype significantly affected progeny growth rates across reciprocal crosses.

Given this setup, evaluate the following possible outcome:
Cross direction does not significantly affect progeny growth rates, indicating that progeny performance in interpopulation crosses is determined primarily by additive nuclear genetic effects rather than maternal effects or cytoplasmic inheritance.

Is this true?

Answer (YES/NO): NO